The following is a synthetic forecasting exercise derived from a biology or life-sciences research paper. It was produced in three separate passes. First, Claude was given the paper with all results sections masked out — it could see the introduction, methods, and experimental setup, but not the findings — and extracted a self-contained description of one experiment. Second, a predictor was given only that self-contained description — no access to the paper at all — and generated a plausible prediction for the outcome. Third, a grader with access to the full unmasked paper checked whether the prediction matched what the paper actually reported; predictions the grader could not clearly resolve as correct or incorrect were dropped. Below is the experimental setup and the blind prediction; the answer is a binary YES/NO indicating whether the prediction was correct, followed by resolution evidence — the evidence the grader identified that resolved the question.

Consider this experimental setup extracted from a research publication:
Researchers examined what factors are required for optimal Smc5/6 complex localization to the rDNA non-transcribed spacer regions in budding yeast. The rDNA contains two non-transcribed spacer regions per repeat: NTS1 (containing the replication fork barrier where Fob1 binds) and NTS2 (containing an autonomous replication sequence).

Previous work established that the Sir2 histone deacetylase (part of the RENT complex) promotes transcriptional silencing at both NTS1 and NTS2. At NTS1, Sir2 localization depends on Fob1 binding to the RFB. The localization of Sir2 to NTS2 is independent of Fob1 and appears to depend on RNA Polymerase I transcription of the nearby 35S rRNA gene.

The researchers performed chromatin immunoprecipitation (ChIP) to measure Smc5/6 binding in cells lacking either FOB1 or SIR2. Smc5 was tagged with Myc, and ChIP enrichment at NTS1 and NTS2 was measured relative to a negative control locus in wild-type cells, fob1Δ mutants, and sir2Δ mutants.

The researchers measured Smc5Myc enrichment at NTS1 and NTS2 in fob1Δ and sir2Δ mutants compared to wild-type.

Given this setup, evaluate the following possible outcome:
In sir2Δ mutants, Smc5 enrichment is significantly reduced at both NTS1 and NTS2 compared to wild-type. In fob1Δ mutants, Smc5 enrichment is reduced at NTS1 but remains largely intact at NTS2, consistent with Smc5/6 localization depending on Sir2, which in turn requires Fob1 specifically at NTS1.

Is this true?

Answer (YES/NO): NO